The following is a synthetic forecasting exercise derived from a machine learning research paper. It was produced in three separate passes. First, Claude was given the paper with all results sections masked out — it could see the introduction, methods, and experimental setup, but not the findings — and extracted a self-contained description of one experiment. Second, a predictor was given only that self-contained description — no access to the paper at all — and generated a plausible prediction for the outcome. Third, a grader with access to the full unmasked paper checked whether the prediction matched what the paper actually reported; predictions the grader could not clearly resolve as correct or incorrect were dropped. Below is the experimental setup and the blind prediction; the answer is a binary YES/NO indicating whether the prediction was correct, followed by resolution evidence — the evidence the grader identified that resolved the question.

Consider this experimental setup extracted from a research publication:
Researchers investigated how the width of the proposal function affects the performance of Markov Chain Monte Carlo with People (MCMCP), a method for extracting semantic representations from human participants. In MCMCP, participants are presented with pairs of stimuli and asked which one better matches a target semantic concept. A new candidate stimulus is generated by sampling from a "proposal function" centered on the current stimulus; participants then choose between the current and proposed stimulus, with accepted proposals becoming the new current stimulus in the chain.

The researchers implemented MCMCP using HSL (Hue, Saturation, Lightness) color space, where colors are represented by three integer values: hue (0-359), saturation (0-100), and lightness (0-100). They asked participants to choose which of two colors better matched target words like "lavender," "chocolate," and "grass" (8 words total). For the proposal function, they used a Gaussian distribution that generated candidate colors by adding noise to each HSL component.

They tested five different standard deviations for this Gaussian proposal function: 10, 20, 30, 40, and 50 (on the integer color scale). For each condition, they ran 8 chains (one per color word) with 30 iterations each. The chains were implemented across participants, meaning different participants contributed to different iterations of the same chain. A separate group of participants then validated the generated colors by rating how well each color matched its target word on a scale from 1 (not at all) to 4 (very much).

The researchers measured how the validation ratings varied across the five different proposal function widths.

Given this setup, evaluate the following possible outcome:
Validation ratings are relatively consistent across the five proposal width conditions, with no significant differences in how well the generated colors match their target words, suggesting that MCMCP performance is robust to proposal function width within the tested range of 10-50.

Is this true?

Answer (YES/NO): YES